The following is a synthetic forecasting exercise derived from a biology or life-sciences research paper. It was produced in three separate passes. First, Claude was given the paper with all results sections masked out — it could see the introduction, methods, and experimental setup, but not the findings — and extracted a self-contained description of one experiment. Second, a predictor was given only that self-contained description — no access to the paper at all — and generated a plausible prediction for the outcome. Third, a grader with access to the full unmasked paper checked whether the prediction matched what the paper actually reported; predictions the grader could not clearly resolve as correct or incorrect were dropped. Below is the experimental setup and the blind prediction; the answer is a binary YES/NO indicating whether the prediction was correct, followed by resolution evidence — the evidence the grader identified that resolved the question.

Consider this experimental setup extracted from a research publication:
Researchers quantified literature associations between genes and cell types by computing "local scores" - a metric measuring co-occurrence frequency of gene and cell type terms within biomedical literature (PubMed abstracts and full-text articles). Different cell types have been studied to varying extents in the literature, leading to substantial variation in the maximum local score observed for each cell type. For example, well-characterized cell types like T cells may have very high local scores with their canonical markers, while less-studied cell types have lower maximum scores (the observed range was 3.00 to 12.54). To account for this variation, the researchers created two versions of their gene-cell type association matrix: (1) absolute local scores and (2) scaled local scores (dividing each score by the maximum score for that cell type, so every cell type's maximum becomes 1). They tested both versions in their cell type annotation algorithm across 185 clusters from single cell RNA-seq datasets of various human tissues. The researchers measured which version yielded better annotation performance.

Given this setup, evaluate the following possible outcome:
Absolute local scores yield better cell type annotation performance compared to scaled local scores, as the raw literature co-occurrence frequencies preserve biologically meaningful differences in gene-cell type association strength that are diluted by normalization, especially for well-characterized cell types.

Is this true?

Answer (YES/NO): NO